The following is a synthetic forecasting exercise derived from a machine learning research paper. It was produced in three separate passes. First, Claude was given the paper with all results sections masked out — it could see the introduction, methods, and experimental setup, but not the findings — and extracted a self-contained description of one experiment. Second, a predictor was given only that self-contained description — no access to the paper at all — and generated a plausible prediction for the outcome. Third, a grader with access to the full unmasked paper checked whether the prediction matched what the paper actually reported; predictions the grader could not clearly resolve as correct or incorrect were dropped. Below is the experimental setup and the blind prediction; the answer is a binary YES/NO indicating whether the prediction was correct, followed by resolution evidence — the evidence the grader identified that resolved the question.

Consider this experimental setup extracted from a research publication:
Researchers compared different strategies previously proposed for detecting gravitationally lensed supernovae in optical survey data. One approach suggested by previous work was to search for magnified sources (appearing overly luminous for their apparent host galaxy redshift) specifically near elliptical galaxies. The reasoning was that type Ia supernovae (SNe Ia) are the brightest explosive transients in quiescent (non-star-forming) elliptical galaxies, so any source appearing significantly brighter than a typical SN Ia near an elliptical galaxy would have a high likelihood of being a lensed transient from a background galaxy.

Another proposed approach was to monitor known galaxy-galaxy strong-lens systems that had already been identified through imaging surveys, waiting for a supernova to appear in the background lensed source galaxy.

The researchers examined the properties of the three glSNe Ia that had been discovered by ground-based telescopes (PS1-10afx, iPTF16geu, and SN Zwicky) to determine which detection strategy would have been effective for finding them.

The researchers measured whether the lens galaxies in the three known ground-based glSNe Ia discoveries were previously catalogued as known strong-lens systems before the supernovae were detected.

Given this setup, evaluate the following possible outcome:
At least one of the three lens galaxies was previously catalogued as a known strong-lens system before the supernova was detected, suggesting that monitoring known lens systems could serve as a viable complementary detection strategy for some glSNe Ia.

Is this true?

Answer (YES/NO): NO